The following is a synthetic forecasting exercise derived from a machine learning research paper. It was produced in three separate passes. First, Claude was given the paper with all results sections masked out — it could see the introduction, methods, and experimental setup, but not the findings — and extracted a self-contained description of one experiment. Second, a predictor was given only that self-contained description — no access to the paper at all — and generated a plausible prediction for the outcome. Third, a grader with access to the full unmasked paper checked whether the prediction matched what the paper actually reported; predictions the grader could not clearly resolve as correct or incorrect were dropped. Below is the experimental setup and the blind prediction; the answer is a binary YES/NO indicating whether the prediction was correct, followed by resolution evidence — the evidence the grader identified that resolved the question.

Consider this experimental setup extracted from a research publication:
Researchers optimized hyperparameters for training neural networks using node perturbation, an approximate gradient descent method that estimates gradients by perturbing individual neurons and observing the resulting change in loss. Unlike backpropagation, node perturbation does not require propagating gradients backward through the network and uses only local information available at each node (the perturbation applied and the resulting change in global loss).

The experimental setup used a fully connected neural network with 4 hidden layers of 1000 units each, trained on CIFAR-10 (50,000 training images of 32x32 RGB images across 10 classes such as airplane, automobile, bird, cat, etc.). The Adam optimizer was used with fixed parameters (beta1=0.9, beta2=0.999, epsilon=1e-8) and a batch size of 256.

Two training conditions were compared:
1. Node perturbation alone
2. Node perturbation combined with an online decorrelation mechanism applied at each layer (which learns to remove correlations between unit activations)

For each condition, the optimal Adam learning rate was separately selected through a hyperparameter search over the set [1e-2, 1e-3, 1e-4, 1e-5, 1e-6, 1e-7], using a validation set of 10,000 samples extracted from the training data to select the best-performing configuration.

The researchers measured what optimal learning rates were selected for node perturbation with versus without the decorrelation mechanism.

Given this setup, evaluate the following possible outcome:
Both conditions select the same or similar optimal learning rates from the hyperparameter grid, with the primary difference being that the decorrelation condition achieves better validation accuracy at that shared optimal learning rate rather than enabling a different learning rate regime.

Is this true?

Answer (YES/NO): NO